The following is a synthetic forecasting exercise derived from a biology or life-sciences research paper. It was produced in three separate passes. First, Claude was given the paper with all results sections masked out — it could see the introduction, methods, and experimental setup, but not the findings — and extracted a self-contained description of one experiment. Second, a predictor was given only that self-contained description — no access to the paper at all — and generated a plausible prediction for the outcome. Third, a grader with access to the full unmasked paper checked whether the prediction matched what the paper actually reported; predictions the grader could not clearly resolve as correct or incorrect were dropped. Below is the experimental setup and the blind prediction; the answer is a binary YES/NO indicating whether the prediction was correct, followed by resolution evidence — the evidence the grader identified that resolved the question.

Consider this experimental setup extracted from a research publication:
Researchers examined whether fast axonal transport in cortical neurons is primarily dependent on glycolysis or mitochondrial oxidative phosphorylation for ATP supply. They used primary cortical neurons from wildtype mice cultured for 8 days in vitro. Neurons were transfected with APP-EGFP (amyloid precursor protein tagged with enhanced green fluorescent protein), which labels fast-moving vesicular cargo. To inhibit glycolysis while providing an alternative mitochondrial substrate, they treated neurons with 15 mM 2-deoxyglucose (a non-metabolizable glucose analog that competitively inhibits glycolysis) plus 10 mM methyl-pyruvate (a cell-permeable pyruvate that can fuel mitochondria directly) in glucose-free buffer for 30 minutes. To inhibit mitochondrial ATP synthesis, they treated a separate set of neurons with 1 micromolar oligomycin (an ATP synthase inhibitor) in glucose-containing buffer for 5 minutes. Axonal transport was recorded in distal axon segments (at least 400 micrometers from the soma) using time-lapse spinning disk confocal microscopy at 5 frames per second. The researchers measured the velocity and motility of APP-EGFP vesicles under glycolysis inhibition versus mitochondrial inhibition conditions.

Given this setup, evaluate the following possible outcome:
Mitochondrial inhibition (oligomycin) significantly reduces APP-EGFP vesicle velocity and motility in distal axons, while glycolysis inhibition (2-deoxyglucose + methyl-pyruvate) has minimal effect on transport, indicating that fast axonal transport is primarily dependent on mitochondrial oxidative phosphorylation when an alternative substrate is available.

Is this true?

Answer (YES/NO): NO